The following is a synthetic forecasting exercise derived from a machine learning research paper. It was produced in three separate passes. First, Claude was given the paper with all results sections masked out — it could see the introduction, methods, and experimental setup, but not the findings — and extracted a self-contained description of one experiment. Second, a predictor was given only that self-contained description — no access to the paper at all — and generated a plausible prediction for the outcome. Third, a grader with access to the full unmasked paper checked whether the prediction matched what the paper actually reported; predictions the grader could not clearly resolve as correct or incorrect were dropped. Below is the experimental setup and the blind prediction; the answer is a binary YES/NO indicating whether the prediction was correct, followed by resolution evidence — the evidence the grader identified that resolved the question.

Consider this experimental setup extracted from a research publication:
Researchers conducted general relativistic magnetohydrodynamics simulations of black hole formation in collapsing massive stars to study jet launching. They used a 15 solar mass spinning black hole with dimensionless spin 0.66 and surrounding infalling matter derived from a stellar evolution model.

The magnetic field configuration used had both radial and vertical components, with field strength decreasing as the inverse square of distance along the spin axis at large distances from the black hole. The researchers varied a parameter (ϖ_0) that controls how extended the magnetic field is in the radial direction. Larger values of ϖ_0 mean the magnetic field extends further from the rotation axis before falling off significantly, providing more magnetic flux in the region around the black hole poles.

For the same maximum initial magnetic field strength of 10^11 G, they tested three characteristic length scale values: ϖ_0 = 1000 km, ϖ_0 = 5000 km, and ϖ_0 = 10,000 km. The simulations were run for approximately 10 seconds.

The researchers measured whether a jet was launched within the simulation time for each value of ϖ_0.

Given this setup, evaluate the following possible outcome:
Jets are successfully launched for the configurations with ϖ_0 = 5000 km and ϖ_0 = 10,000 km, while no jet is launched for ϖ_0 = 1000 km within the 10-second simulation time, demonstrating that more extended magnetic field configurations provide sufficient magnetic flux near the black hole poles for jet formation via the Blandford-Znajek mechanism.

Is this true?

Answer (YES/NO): YES